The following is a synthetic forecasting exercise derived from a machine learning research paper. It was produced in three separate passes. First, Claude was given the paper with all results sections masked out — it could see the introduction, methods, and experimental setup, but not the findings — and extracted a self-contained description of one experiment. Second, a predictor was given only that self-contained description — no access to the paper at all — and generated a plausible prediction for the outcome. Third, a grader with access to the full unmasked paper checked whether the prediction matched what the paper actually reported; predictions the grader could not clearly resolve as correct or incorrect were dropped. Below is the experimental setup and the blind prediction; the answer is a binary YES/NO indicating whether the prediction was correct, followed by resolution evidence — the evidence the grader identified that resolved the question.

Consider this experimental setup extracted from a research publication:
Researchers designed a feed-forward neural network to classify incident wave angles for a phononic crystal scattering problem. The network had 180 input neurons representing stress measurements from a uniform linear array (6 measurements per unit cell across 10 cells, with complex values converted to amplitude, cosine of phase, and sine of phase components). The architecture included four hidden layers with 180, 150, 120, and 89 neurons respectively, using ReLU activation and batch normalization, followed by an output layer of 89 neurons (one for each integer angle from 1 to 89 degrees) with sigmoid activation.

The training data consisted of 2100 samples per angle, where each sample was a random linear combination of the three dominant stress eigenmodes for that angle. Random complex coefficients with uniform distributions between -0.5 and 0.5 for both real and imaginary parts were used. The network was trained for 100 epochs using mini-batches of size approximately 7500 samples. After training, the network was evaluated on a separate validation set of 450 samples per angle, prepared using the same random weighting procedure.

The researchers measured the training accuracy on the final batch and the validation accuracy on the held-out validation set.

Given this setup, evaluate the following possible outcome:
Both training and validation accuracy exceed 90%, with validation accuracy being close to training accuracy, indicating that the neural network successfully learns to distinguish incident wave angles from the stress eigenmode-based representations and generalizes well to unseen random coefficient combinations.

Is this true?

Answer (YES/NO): YES